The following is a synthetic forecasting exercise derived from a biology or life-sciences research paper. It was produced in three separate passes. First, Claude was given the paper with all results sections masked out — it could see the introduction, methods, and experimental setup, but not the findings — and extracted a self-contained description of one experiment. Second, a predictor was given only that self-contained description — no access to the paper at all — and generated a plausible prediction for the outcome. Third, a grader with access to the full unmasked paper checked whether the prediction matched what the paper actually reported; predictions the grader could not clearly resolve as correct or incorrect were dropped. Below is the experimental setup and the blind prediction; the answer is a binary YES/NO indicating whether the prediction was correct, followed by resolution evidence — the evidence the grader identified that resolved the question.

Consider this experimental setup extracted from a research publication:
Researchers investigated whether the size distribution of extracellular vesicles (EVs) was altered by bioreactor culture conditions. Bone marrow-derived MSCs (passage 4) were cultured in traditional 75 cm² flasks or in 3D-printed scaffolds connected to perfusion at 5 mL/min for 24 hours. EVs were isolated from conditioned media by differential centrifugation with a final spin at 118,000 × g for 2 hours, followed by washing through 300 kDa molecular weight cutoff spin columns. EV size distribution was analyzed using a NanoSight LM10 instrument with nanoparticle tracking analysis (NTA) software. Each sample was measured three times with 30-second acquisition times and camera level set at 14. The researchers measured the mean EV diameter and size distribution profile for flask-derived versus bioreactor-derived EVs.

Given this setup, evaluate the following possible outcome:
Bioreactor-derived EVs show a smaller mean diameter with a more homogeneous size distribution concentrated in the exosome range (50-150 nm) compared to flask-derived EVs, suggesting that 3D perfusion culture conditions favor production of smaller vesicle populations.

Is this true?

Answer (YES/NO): NO